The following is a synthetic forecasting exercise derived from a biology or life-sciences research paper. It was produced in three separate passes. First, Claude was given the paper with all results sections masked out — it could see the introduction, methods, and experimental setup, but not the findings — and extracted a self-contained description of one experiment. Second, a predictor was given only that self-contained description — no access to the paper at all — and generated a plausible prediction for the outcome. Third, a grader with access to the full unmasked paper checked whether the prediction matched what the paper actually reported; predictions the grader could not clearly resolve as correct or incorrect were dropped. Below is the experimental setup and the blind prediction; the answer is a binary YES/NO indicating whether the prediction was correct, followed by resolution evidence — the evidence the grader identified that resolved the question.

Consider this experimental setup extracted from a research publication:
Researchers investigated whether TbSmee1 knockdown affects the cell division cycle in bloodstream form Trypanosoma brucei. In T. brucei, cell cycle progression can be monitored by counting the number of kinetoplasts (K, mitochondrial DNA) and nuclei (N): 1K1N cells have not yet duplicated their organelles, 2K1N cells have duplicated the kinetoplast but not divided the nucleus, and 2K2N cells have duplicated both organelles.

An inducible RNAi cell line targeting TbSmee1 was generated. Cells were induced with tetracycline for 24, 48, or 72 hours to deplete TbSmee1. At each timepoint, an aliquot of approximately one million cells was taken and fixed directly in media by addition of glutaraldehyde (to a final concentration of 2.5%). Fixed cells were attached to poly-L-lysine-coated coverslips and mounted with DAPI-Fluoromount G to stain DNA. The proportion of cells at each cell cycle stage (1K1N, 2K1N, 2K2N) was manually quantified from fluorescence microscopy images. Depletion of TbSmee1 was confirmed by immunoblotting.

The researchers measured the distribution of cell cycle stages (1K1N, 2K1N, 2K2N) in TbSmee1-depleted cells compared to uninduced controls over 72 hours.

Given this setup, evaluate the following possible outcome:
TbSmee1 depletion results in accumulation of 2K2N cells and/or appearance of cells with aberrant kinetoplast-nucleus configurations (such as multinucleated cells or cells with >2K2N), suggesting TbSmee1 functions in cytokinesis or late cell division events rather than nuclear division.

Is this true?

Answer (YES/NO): NO